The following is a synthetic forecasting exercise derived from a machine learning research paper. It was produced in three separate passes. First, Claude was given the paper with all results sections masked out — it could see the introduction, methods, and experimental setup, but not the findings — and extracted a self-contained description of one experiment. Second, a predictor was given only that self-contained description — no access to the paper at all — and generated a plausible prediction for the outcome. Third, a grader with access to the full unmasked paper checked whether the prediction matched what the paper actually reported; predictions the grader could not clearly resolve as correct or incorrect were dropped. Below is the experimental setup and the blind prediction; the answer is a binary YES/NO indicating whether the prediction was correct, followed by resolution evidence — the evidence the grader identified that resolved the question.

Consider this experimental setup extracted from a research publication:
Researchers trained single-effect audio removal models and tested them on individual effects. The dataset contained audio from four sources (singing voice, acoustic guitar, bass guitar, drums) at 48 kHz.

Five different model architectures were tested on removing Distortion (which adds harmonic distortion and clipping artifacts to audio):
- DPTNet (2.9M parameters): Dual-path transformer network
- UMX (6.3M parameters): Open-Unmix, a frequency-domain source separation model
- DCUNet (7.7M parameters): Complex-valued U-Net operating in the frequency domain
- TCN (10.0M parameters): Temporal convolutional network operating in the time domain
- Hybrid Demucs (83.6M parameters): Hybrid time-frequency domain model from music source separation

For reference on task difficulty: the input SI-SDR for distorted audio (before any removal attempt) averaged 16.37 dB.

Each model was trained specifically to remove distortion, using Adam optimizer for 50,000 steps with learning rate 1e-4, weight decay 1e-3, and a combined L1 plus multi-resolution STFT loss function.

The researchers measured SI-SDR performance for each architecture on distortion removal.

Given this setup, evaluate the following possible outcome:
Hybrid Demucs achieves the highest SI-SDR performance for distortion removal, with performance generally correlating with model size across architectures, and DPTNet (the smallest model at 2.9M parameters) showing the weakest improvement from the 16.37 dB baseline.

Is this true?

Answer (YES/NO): NO